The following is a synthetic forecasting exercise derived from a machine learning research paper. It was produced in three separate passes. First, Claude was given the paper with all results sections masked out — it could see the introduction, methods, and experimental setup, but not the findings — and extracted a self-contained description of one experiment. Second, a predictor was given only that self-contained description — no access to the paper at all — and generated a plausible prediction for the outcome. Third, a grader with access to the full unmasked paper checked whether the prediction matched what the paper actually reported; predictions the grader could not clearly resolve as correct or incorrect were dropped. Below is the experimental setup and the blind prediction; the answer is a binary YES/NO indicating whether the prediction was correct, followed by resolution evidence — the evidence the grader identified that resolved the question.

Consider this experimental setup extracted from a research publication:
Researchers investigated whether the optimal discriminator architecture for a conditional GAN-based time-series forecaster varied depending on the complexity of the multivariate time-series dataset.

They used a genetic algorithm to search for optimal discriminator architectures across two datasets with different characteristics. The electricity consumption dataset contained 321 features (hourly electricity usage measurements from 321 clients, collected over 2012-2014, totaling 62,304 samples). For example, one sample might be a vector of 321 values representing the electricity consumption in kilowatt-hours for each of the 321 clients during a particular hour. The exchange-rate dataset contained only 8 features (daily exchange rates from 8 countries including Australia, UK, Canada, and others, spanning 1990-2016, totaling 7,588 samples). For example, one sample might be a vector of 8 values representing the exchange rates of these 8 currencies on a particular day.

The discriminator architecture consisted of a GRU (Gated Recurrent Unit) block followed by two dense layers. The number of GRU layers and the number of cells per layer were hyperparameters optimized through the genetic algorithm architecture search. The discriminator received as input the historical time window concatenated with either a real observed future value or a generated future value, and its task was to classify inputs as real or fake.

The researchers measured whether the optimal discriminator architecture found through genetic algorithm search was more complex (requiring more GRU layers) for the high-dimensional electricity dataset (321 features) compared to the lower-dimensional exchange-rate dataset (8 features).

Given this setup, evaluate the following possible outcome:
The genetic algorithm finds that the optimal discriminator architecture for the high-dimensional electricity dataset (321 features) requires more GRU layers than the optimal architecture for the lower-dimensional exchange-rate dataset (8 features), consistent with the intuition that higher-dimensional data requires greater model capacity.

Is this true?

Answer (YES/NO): YES